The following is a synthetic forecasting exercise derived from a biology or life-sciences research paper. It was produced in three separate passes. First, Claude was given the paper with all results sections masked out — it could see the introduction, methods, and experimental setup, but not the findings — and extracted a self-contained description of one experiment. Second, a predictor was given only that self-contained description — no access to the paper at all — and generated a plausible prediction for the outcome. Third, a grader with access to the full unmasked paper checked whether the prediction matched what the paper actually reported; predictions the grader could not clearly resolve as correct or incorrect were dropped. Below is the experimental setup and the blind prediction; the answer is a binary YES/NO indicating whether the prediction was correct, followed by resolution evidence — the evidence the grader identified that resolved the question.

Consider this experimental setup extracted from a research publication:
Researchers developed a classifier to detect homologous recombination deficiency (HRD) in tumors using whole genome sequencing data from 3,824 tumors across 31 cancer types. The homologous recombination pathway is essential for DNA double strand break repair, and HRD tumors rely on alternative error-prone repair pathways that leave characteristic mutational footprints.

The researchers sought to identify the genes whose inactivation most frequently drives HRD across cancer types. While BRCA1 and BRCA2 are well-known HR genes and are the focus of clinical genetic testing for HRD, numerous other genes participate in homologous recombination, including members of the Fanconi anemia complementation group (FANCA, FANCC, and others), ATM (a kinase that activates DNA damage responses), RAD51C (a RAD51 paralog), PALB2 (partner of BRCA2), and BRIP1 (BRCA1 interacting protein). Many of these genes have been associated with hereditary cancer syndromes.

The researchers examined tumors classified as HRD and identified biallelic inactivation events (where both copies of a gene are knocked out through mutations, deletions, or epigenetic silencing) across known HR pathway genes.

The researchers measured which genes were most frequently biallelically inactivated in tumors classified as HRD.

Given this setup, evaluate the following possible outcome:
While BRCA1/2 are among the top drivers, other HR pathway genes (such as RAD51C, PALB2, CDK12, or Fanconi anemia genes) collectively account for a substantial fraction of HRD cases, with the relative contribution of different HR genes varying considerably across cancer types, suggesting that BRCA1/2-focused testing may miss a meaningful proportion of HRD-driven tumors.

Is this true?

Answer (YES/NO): NO